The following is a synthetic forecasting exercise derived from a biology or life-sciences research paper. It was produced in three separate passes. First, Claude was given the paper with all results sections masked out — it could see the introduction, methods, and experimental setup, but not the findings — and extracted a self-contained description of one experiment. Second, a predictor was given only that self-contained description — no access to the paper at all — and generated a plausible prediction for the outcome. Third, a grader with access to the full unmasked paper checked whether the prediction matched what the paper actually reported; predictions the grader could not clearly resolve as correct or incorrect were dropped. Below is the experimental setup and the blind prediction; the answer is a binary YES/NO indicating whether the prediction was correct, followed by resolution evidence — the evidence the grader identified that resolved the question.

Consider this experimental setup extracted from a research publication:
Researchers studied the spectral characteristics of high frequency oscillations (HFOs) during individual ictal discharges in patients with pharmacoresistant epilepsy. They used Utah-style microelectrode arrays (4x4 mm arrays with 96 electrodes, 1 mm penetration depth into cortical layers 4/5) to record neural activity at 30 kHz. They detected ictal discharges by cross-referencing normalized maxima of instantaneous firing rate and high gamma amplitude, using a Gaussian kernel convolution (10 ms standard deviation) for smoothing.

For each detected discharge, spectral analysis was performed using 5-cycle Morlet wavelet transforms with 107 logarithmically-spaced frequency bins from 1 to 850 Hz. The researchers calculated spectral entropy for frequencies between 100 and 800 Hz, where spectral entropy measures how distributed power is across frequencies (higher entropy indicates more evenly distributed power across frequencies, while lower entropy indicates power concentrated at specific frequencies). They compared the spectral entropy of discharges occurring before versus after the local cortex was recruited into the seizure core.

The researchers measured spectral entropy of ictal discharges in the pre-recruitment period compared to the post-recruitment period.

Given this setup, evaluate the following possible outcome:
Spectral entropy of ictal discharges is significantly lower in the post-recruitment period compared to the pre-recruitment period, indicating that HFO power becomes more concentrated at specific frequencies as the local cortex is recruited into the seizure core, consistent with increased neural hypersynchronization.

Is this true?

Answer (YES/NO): NO